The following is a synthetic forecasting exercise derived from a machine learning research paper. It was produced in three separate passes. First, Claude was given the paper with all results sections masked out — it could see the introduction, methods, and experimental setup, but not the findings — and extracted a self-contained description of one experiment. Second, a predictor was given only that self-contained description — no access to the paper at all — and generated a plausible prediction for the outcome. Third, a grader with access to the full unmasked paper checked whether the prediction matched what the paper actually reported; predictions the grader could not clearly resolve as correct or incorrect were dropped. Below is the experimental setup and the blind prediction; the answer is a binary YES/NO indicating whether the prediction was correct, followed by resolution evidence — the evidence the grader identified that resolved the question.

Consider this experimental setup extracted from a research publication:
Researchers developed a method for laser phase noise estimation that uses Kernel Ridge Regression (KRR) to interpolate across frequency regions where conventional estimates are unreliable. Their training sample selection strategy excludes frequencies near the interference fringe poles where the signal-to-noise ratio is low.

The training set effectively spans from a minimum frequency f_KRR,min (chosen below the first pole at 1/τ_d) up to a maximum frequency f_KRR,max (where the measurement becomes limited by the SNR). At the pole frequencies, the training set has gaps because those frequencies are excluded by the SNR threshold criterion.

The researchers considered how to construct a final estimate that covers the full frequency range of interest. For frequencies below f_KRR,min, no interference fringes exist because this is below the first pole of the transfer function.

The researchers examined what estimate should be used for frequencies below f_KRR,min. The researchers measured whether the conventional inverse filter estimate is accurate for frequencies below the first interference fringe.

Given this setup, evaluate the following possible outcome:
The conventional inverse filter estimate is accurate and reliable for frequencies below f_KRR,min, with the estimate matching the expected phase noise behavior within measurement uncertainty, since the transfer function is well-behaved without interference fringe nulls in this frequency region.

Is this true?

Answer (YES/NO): YES